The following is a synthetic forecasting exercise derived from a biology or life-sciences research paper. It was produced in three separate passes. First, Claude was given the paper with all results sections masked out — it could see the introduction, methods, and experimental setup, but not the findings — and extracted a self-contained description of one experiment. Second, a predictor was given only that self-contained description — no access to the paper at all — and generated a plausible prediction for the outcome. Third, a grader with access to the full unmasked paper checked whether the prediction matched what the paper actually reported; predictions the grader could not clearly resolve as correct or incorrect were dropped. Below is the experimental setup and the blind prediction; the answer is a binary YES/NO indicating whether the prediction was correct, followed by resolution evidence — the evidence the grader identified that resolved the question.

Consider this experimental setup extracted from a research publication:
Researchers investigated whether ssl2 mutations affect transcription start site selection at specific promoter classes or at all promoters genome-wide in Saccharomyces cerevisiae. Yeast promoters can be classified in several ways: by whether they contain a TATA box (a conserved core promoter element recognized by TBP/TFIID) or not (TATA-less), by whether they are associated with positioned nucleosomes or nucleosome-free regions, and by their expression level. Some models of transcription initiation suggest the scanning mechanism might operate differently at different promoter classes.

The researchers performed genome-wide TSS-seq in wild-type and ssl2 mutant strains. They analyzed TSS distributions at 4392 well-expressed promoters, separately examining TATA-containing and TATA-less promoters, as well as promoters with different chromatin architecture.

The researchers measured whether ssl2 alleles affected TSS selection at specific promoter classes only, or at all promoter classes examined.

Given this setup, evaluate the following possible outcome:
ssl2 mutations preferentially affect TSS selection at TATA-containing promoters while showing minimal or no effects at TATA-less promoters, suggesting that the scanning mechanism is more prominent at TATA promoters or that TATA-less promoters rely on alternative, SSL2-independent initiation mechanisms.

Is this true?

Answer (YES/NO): NO